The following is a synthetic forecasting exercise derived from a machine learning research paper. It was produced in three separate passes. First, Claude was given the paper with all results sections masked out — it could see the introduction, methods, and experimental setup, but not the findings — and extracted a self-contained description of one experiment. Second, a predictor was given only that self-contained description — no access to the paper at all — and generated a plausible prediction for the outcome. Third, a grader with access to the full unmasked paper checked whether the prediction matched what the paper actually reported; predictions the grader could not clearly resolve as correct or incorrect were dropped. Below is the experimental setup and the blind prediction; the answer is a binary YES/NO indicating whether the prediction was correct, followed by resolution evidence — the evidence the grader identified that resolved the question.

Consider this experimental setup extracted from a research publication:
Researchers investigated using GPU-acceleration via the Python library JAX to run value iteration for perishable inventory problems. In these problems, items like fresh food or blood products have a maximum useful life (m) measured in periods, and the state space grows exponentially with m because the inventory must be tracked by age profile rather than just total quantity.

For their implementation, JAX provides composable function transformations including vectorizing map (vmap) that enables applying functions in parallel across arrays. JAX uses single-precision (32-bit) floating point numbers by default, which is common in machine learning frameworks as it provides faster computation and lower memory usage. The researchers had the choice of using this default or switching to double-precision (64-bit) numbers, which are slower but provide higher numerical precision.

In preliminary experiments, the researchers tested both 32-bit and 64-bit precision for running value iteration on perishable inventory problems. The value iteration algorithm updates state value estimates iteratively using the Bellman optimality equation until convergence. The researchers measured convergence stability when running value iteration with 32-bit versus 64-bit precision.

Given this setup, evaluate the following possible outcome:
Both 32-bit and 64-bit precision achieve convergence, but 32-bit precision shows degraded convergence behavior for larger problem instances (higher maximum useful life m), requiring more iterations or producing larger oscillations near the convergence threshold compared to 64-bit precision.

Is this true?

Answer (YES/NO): NO